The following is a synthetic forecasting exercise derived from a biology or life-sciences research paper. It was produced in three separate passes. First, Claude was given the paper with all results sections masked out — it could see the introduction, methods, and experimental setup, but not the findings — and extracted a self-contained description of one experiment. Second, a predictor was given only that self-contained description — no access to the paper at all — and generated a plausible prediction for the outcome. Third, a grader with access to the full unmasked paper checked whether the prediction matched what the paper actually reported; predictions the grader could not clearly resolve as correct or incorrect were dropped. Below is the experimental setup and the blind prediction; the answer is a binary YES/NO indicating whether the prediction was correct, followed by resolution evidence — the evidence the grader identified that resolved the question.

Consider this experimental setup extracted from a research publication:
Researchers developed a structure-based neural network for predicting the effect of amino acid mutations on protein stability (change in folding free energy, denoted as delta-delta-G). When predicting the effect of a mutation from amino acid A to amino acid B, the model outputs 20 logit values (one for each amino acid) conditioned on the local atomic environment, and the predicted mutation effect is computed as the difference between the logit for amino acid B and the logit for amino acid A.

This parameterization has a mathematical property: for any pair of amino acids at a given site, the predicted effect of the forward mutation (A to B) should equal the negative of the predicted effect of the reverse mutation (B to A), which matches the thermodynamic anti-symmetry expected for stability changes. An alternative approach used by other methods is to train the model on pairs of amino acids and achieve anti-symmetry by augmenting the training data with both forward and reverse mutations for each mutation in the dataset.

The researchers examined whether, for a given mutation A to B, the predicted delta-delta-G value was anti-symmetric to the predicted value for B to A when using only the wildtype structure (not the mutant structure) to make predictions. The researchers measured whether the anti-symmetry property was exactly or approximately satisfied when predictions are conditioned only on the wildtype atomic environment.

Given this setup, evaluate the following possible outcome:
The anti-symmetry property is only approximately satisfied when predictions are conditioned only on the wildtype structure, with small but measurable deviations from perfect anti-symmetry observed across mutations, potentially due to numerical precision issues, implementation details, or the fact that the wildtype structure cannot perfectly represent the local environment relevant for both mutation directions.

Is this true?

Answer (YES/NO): NO